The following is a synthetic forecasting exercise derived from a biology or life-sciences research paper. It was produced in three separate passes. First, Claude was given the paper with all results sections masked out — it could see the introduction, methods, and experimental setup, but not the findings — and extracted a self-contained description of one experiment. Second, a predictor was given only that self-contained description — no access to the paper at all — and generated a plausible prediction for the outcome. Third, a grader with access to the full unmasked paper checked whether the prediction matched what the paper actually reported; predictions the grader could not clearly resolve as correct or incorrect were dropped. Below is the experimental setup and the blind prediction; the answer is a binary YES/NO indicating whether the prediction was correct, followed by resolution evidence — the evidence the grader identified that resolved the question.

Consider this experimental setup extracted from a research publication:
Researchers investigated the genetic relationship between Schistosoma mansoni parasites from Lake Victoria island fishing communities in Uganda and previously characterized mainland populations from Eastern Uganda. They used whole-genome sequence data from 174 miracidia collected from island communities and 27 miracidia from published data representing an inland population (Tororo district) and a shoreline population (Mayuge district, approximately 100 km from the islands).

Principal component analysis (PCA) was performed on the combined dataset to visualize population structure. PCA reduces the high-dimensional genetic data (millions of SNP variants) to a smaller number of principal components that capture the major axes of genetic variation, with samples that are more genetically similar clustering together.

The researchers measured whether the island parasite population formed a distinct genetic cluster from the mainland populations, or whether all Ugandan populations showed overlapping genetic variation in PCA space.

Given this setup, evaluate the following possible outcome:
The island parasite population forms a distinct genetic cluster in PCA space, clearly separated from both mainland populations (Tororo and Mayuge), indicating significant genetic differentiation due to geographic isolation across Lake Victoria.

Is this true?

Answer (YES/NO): NO